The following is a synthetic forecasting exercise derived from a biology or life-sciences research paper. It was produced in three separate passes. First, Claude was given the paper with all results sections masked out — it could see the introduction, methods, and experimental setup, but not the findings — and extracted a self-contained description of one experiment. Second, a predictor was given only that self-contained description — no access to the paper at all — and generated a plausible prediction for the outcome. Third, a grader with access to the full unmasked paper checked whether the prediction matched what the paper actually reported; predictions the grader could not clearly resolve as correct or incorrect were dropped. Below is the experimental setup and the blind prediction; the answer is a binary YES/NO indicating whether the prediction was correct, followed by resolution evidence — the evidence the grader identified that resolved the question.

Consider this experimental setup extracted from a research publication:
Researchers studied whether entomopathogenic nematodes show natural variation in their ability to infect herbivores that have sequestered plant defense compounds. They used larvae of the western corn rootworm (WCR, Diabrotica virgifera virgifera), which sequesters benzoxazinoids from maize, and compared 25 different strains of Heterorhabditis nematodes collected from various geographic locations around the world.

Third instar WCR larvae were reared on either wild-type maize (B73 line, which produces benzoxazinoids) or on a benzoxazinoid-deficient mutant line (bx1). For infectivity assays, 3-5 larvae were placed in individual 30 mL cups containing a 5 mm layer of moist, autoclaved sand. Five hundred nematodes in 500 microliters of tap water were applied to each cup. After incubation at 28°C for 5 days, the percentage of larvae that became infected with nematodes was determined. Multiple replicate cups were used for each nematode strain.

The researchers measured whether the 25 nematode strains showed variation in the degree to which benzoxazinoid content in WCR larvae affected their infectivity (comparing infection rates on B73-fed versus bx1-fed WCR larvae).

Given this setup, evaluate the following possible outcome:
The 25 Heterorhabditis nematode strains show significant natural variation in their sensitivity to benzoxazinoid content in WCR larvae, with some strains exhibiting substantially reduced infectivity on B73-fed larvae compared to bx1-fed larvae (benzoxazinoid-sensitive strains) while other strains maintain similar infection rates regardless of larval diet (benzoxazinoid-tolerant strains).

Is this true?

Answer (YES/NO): YES